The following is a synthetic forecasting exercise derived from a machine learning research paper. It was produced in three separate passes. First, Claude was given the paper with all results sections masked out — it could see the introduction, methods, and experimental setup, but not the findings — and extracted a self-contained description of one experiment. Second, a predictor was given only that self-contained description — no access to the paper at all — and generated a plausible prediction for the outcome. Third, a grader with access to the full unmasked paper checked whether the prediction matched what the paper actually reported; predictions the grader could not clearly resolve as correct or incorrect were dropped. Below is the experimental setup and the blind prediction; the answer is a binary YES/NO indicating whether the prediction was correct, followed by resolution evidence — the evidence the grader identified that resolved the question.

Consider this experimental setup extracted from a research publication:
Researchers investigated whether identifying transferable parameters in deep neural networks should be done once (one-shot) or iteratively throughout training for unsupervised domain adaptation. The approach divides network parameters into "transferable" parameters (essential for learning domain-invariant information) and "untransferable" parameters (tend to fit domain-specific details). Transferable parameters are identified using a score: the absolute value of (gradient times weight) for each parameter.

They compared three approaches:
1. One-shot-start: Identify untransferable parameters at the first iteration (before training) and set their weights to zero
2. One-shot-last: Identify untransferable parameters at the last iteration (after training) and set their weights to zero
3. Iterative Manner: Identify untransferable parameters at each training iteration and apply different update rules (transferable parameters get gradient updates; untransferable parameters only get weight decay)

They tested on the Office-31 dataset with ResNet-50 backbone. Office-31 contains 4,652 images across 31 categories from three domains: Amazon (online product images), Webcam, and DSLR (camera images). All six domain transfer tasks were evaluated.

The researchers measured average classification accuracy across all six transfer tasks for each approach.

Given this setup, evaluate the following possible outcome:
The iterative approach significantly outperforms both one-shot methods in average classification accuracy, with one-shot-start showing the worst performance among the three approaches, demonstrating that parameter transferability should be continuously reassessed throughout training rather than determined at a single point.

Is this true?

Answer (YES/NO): YES